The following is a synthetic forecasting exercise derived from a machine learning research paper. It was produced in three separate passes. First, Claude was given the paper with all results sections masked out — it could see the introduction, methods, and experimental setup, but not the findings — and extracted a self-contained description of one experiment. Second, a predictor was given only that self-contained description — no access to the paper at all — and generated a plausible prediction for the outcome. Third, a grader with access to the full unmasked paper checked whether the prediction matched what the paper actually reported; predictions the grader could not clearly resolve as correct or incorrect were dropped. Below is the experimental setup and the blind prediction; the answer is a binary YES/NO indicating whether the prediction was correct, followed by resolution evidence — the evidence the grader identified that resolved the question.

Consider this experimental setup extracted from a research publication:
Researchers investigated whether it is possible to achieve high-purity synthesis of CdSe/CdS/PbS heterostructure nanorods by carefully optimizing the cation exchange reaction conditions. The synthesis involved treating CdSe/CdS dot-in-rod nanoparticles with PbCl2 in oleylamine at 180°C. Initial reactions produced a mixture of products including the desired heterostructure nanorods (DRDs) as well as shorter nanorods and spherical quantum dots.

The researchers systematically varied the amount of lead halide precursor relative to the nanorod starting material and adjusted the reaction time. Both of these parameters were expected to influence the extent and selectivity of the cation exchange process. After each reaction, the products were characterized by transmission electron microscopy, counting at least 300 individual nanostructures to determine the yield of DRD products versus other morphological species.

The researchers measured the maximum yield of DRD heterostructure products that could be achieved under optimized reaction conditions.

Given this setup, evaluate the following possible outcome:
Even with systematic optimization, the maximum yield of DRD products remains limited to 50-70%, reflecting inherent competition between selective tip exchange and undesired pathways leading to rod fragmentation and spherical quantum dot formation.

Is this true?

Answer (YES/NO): NO